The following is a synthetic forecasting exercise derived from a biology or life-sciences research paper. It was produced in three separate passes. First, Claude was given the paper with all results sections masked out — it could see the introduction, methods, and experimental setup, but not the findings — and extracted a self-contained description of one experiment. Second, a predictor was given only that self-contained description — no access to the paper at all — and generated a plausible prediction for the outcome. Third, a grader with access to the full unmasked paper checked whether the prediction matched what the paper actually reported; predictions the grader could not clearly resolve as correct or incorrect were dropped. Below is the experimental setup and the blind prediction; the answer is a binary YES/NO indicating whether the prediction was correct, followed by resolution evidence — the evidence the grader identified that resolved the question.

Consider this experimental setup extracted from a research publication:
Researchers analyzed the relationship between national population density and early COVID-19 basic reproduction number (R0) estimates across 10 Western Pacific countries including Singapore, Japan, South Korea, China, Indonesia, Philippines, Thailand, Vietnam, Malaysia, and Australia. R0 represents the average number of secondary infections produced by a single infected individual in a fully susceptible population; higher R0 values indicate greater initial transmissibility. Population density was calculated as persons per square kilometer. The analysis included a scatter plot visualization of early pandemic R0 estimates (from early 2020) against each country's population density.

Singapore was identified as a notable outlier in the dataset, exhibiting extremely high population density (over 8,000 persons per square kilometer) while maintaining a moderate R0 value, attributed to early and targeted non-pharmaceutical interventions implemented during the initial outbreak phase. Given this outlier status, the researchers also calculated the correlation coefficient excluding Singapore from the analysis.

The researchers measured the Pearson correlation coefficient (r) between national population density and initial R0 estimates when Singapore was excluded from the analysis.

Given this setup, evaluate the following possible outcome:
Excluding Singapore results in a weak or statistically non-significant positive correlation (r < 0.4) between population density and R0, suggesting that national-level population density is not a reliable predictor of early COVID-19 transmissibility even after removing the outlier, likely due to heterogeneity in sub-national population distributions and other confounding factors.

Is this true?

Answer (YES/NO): YES